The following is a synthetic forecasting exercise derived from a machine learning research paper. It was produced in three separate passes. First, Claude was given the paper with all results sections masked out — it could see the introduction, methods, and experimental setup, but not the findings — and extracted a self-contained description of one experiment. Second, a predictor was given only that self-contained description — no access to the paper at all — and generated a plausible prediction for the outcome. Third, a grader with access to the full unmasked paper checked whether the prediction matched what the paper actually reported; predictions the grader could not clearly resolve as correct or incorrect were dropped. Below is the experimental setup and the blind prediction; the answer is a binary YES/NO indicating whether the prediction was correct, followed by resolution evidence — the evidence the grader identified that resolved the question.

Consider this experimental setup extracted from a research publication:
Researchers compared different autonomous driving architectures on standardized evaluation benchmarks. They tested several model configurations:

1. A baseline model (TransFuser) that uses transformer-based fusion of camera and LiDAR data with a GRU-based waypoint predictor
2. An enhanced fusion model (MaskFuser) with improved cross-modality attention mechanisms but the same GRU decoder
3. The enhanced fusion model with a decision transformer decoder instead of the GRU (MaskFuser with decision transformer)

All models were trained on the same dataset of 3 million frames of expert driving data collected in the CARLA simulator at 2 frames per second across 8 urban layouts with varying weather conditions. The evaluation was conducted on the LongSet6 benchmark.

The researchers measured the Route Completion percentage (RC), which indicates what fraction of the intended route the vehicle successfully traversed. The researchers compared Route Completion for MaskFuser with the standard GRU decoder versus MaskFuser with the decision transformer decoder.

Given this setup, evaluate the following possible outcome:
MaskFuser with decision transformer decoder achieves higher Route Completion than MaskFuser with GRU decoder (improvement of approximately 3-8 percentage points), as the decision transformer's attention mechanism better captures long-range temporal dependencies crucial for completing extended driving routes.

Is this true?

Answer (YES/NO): NO